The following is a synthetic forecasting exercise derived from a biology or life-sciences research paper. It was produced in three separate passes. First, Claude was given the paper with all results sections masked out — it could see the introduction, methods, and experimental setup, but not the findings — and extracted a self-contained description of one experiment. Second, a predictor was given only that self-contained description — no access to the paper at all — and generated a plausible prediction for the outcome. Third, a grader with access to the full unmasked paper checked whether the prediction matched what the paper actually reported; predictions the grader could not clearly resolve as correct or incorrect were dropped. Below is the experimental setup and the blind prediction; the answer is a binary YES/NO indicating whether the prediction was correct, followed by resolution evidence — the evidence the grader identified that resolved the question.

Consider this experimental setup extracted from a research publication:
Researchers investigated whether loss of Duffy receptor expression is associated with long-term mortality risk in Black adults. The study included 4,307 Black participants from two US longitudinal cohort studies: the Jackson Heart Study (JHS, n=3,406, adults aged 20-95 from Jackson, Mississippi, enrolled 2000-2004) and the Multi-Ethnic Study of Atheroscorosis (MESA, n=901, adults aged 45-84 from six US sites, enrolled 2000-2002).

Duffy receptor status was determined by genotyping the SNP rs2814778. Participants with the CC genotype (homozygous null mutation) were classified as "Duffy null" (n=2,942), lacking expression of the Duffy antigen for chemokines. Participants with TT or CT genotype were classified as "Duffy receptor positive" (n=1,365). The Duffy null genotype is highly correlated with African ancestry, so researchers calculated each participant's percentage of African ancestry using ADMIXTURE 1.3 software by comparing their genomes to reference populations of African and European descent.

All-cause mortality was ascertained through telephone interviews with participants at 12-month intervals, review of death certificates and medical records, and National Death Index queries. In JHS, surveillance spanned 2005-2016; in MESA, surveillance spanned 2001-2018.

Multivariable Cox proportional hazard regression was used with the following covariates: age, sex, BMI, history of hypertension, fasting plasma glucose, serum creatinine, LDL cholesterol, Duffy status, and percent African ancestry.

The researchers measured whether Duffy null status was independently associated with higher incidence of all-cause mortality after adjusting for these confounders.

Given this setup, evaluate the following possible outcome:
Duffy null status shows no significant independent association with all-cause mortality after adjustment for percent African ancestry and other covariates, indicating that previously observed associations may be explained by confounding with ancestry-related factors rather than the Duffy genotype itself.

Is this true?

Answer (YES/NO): YES